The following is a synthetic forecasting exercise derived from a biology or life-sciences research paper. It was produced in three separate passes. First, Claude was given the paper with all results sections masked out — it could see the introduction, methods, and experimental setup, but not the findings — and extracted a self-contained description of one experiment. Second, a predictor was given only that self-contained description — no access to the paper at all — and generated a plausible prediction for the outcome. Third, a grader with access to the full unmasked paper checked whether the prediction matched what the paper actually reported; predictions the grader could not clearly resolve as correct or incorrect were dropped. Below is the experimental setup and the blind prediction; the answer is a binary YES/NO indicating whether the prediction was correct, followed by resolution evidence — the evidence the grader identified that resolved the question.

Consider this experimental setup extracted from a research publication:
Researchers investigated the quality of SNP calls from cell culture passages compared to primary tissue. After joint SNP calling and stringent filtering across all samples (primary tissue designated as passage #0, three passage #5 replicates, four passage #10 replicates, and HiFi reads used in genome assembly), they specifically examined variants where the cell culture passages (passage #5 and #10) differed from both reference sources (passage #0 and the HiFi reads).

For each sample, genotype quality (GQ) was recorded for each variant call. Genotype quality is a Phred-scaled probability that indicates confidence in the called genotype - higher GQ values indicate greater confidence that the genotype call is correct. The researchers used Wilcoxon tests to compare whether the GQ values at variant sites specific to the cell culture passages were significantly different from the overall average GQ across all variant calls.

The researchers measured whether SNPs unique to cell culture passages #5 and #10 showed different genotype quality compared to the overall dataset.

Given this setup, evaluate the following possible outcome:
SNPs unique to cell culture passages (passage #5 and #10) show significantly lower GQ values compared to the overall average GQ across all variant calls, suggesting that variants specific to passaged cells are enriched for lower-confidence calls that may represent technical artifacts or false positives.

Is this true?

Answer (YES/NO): YES